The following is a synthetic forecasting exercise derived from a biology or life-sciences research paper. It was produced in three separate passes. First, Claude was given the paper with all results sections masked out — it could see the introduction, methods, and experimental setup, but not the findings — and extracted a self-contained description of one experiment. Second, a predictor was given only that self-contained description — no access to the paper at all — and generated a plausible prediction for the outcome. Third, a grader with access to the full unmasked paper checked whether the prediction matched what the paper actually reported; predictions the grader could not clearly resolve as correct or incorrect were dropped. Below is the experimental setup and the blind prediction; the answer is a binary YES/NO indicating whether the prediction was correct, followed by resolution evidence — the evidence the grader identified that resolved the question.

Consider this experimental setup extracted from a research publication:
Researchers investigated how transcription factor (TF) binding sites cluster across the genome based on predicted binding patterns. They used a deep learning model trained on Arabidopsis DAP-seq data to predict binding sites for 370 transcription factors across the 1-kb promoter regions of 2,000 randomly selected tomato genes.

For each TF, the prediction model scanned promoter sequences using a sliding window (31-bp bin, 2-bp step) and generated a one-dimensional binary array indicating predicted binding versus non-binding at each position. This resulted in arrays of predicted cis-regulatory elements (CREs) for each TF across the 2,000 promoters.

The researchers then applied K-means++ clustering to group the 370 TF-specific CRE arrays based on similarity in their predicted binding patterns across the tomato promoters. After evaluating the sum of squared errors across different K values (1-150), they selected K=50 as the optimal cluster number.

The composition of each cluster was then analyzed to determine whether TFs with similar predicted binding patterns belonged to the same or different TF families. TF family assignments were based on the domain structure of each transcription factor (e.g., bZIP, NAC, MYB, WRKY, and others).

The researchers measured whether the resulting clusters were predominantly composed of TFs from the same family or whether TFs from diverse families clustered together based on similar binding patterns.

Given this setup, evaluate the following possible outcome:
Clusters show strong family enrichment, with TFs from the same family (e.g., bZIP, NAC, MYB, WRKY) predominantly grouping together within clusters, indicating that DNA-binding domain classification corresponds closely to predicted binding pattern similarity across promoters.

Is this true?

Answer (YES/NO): YES